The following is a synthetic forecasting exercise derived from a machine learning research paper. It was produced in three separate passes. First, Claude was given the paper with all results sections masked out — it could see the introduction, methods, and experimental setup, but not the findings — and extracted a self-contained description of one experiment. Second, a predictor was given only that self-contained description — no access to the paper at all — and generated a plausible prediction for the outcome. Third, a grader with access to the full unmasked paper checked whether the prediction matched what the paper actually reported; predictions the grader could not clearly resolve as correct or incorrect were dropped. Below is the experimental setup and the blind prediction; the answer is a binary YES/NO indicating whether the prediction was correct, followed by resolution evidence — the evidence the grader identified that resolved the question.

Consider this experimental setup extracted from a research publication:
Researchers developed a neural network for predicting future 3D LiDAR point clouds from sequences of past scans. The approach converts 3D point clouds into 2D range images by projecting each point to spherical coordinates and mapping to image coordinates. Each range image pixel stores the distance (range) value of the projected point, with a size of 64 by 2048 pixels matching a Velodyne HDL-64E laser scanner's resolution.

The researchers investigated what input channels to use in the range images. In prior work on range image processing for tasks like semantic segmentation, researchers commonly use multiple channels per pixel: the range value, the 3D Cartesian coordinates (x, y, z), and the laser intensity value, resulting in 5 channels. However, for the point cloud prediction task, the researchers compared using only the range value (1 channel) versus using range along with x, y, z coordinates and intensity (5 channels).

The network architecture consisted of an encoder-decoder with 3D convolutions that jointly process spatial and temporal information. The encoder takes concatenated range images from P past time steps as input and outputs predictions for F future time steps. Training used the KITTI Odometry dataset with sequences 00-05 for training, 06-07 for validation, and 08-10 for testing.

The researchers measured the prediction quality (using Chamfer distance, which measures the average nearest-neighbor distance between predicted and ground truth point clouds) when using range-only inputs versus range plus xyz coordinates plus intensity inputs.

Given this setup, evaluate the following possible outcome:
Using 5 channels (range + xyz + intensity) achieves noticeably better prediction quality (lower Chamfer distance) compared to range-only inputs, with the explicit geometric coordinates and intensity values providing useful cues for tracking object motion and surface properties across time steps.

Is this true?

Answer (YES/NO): NO